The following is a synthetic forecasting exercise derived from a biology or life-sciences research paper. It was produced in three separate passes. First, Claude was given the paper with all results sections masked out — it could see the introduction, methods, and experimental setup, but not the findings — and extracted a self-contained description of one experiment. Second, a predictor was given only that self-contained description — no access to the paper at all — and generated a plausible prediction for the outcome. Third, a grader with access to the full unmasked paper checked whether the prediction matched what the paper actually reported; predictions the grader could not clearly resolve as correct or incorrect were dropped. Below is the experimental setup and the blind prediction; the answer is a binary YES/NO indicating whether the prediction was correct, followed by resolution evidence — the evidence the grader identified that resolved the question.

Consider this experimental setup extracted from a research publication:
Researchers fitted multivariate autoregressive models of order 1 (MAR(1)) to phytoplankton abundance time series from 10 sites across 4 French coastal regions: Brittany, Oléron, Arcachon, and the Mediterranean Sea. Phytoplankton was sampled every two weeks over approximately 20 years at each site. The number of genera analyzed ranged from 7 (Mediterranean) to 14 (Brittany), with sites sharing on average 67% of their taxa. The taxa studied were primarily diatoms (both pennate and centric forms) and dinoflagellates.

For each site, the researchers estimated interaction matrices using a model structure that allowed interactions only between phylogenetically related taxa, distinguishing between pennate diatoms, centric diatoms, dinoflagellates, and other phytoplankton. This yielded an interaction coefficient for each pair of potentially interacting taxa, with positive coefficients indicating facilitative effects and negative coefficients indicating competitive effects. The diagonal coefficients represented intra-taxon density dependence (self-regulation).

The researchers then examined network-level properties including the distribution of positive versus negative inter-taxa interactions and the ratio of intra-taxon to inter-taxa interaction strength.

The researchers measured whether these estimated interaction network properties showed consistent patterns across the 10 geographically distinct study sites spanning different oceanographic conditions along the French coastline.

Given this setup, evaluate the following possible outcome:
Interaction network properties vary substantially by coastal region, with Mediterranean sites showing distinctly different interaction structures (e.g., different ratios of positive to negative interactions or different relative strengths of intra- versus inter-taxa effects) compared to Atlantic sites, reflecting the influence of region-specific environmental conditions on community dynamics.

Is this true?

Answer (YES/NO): NO